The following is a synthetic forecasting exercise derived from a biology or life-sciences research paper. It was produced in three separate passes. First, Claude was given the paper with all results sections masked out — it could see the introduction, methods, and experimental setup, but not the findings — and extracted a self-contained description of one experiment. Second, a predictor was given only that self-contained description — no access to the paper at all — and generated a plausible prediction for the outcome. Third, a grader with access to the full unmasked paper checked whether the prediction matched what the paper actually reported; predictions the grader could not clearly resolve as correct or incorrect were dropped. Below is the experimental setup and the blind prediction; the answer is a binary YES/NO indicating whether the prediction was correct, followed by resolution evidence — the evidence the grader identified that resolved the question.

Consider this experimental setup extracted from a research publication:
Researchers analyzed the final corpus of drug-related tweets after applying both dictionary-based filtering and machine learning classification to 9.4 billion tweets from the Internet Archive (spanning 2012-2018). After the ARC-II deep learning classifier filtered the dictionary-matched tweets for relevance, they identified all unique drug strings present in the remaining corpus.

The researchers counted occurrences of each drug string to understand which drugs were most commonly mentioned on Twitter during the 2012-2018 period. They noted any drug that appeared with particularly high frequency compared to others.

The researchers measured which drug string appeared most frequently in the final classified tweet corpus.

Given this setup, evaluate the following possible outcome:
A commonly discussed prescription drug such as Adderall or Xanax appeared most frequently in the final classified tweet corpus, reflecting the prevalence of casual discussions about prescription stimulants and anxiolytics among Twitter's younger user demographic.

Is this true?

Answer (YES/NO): NO